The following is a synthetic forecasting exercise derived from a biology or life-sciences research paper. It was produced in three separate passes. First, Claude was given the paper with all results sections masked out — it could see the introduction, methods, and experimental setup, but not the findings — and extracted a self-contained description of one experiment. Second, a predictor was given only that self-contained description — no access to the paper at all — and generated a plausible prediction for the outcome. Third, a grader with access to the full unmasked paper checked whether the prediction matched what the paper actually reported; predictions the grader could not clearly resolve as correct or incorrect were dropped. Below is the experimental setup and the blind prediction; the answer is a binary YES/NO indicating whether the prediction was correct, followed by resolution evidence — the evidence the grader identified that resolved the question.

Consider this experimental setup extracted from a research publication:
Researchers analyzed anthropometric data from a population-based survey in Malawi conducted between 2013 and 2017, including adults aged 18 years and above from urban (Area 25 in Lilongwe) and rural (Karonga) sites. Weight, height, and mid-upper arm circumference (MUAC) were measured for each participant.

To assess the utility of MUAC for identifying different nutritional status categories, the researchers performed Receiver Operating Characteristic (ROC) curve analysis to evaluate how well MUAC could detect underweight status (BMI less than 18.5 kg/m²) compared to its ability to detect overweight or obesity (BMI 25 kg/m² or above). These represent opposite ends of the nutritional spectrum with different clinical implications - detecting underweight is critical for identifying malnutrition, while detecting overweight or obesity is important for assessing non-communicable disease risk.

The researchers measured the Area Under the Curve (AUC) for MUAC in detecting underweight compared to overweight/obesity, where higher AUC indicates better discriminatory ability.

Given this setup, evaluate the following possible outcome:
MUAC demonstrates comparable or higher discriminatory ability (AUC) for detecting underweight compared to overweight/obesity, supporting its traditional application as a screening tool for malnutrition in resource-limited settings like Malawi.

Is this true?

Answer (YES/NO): NO